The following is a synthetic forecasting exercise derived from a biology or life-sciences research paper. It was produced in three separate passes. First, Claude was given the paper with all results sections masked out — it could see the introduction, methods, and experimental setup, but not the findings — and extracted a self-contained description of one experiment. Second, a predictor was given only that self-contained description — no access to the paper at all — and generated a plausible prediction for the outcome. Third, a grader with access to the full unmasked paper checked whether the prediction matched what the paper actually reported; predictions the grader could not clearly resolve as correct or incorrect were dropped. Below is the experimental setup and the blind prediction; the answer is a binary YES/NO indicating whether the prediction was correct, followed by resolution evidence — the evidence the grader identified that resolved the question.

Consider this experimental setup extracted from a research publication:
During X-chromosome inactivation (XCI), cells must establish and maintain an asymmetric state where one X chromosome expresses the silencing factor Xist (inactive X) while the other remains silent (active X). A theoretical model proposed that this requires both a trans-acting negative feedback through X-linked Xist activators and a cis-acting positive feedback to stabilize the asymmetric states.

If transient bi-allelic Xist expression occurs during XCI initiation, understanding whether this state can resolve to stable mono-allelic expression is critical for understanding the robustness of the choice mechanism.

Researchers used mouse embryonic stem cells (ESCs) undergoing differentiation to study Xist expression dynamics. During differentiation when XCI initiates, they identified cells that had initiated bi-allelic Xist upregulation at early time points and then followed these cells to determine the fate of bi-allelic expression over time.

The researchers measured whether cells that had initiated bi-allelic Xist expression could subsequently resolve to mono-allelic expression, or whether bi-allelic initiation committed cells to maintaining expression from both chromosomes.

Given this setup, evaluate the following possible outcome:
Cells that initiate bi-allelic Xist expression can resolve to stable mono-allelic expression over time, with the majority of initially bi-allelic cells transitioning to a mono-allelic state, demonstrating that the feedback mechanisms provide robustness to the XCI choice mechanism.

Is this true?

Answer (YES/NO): NO